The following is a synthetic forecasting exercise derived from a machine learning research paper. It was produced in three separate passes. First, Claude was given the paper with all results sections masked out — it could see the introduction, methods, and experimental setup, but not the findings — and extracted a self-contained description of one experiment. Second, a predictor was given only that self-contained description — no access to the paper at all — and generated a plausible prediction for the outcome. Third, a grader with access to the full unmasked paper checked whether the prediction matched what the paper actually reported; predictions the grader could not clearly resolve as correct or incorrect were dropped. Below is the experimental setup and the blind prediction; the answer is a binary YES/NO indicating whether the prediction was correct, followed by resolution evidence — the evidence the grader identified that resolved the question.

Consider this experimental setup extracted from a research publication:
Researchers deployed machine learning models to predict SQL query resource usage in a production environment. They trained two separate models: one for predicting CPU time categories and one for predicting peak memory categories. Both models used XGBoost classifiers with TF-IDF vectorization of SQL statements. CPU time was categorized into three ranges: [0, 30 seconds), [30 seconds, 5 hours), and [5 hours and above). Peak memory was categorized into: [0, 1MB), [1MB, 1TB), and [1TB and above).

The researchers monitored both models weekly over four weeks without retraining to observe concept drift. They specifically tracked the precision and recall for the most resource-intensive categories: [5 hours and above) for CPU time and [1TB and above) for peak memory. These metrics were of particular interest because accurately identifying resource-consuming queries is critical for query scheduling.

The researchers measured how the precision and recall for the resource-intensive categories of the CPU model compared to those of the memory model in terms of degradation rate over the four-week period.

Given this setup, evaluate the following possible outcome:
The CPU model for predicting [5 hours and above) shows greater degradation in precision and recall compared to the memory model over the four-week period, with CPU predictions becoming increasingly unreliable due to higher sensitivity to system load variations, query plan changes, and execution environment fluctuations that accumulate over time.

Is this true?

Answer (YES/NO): YES